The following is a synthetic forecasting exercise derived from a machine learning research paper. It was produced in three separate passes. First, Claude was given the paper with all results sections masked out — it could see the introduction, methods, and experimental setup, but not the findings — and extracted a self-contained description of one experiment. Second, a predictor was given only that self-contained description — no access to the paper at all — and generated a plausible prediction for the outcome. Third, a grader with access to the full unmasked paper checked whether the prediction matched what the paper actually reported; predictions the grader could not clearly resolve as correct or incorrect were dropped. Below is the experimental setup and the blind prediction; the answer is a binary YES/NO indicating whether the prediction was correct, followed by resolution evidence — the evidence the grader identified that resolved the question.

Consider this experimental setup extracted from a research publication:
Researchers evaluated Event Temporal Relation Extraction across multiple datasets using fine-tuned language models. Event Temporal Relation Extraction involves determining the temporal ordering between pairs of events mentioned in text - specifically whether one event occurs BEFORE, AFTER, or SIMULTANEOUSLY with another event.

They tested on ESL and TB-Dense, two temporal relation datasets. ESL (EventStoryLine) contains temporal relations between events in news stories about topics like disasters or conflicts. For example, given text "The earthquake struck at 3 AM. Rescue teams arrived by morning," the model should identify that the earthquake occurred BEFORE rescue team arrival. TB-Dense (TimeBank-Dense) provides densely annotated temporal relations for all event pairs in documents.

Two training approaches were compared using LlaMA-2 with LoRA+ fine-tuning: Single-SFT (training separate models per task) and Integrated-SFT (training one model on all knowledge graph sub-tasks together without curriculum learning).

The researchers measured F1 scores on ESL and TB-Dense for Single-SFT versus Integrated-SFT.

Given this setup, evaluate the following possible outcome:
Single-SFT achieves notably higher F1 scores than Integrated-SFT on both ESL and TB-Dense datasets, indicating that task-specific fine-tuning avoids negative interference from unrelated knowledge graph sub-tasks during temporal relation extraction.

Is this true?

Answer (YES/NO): NO